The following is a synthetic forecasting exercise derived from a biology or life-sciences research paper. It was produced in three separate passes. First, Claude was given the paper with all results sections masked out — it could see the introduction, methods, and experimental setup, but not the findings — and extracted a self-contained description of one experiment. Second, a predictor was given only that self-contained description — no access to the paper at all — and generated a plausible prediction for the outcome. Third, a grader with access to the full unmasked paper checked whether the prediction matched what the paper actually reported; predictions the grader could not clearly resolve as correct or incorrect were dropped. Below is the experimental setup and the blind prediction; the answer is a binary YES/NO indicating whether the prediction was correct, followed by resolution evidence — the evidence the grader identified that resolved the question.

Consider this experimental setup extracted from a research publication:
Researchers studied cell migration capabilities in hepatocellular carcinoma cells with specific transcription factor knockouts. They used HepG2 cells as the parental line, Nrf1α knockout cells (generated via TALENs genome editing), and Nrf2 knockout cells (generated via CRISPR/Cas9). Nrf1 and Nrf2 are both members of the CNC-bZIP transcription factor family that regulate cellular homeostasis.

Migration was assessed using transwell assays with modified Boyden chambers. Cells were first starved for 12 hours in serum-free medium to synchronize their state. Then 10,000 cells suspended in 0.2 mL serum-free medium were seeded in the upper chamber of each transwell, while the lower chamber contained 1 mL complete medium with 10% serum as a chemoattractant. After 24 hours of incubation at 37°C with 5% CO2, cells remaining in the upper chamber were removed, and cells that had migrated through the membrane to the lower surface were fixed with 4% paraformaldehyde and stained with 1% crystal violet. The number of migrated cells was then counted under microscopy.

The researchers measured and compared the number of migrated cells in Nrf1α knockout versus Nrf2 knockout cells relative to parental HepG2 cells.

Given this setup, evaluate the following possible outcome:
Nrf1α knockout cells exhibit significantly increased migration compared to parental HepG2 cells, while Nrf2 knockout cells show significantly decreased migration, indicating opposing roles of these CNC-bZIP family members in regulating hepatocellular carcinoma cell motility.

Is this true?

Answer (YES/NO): NO